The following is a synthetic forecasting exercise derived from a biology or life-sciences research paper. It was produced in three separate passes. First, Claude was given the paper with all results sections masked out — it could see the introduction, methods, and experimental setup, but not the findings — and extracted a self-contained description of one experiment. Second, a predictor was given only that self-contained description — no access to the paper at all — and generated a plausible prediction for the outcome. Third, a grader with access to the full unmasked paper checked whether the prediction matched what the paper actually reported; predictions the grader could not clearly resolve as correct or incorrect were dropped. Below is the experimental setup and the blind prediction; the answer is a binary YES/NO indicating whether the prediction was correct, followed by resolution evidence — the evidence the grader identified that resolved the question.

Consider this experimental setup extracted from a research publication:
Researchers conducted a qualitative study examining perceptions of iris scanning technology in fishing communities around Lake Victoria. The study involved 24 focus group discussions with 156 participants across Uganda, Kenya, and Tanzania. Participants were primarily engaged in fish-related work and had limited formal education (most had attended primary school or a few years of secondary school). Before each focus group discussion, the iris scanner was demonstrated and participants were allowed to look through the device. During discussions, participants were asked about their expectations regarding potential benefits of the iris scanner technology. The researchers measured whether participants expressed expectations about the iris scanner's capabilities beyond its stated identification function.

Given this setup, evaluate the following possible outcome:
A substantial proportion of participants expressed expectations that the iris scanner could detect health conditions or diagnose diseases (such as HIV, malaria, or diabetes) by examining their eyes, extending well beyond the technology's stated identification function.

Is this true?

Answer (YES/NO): NO